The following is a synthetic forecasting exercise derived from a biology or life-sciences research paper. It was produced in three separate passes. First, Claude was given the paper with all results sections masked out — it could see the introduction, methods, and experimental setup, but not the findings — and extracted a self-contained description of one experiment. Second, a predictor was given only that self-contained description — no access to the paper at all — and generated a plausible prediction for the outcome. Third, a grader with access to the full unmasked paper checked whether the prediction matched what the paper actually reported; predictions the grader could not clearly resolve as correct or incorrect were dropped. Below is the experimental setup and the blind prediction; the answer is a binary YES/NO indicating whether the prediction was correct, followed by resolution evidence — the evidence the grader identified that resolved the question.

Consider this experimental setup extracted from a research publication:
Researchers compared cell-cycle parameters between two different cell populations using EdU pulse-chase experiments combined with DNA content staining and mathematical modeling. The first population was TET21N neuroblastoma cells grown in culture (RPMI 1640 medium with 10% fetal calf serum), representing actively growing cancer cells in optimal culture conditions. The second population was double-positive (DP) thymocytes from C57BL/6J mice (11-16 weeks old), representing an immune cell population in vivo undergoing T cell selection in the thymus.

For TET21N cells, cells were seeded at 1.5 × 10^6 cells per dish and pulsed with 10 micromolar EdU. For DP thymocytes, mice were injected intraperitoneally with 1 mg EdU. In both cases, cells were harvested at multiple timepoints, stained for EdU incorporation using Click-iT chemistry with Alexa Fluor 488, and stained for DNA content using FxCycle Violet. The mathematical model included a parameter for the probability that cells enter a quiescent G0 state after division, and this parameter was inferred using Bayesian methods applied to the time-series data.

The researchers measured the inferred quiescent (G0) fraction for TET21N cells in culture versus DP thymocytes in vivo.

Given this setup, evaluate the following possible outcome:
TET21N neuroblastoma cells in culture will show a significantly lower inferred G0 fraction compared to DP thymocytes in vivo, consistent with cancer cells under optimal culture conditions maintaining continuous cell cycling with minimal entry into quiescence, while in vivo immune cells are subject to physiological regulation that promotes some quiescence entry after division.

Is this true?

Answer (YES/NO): YES